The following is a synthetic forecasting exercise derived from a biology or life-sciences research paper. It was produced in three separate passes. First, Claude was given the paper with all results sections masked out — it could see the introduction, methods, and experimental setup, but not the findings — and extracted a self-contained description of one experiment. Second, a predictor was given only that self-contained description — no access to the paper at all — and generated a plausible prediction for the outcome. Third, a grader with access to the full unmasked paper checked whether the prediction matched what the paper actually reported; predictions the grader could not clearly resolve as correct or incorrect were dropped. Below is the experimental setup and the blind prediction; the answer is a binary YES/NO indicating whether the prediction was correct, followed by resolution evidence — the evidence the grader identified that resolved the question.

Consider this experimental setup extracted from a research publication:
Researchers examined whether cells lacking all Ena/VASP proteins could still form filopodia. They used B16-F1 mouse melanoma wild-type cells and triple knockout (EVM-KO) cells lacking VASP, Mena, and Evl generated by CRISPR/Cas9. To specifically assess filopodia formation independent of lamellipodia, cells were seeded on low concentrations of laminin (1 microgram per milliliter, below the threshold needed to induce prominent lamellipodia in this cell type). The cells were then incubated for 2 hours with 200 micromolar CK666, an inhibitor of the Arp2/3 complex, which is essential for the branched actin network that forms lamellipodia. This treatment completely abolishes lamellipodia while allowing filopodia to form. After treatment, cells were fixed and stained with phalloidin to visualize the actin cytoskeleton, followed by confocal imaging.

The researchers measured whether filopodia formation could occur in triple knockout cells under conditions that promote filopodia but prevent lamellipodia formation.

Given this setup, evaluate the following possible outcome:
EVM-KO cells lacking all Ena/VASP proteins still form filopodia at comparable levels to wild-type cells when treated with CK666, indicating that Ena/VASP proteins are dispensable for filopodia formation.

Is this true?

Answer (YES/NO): NO